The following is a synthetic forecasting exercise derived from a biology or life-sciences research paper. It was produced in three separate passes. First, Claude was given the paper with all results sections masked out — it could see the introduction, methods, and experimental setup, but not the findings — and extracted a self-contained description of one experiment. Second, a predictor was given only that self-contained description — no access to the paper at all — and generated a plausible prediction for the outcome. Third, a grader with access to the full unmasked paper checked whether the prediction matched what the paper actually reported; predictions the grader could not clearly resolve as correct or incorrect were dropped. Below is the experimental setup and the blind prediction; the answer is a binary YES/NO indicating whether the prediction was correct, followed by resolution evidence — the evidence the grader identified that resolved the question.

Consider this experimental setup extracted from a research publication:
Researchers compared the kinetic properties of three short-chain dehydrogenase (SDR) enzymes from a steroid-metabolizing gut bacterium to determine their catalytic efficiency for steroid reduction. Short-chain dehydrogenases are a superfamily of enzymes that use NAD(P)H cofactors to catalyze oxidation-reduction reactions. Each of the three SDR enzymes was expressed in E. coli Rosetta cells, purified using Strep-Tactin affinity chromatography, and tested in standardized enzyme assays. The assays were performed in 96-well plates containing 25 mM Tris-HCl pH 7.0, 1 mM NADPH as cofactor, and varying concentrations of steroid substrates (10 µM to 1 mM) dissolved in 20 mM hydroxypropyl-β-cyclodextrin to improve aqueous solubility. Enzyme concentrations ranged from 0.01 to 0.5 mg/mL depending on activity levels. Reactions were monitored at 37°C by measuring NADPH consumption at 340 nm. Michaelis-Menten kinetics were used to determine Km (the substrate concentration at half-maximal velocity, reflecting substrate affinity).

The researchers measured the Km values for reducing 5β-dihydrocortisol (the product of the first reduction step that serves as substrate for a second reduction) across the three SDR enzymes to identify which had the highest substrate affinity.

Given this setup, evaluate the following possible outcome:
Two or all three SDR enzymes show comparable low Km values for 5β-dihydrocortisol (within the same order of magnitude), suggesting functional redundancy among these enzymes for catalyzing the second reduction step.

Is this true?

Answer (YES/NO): NO